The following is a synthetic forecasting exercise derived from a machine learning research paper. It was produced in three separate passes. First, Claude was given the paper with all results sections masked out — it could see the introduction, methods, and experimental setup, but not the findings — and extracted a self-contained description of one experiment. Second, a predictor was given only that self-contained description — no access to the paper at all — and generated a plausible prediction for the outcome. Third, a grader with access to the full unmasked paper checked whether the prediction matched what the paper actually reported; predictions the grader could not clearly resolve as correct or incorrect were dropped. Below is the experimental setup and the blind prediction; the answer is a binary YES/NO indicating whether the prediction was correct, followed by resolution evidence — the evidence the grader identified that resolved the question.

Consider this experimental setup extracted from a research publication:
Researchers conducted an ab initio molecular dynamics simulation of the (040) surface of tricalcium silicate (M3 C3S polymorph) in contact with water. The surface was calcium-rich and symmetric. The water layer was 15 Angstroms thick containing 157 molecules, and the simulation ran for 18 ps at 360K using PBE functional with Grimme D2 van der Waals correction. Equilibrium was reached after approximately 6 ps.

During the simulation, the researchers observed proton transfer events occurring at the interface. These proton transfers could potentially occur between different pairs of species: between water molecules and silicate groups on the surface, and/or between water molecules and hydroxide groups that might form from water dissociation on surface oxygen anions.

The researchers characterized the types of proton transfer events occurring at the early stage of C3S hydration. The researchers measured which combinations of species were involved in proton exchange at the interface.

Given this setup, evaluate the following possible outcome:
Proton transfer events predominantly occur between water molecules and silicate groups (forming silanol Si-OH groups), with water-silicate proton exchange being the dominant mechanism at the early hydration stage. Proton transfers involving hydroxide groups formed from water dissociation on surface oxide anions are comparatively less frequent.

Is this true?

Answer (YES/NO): NO